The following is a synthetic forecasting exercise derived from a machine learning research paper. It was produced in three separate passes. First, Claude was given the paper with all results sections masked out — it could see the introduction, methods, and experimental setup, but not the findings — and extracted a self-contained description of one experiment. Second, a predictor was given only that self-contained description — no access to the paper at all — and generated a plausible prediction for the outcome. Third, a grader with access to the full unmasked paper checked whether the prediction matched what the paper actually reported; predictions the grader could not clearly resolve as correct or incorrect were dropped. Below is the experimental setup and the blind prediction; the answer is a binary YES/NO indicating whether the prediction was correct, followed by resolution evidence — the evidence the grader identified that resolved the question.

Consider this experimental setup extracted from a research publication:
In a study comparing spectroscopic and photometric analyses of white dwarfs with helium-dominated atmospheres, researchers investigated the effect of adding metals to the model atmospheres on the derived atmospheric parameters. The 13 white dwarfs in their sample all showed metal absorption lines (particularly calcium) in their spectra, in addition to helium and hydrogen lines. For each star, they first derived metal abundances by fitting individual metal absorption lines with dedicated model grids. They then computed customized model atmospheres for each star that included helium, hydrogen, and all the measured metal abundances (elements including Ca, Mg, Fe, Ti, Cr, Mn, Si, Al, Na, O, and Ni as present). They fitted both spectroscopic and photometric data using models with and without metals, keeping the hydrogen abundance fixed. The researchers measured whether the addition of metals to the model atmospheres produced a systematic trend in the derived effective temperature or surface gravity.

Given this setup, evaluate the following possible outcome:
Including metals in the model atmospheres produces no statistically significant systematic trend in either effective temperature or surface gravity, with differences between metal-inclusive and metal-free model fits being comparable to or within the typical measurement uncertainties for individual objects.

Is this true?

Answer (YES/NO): NO